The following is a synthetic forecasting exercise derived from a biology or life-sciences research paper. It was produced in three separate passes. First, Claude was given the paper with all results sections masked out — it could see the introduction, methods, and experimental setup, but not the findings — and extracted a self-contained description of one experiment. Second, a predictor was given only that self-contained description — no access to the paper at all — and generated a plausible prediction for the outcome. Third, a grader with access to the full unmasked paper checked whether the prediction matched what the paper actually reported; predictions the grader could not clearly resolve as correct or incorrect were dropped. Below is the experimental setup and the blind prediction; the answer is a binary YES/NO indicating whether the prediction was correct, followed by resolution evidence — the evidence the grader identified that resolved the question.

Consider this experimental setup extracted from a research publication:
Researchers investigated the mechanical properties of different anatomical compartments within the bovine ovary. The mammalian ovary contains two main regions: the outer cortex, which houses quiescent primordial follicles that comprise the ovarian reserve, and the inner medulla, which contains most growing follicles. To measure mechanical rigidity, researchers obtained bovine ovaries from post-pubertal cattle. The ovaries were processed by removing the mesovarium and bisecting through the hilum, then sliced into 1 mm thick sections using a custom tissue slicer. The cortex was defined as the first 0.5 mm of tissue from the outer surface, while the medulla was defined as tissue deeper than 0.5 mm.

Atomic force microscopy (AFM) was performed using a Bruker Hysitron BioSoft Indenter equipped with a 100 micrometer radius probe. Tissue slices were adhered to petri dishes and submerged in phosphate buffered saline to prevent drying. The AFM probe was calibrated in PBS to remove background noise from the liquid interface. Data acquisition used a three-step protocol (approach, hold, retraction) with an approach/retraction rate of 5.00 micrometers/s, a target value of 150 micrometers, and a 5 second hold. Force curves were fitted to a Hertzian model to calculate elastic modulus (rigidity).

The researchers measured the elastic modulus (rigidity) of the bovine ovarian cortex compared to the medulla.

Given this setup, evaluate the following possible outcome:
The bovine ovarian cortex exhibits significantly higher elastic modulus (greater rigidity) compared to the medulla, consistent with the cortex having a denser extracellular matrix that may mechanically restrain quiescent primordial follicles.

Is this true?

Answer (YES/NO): YES